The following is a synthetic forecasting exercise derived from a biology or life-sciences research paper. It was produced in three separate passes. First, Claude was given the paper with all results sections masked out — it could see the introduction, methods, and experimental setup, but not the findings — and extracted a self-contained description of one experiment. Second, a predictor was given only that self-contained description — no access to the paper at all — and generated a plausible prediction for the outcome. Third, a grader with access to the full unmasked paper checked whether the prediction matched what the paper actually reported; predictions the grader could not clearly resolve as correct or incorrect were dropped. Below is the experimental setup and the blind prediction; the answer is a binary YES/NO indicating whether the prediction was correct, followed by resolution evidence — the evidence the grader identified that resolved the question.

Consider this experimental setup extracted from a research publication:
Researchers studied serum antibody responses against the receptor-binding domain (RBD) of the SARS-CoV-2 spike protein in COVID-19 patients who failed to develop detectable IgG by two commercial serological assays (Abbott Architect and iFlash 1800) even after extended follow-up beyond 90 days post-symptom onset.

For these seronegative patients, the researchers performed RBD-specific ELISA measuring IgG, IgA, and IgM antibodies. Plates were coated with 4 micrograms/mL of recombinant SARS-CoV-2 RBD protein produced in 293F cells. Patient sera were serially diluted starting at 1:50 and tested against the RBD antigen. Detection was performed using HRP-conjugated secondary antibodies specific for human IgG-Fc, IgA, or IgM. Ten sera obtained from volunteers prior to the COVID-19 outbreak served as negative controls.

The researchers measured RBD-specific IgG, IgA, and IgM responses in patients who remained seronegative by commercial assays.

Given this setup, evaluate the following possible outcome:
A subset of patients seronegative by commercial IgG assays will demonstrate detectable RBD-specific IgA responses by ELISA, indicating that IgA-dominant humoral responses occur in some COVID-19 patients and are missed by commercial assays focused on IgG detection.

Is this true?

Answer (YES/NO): NO